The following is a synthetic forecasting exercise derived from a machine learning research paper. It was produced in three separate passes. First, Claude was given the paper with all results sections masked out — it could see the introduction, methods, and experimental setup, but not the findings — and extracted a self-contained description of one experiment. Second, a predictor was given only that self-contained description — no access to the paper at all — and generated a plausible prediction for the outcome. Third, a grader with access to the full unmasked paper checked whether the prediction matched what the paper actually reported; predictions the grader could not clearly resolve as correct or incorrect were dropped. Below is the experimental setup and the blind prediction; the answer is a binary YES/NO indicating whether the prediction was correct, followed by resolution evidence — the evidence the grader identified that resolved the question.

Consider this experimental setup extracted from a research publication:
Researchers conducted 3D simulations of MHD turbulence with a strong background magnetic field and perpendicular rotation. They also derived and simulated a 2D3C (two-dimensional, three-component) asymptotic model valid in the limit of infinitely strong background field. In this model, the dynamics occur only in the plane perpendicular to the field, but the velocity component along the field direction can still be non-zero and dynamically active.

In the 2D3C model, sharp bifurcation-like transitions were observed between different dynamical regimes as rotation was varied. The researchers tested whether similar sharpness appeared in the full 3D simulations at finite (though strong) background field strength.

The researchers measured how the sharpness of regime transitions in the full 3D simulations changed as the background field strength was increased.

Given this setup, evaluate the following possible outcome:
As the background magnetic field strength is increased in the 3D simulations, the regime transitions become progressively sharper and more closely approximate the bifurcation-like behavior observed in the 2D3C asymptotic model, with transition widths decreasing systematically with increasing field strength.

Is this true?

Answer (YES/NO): YES